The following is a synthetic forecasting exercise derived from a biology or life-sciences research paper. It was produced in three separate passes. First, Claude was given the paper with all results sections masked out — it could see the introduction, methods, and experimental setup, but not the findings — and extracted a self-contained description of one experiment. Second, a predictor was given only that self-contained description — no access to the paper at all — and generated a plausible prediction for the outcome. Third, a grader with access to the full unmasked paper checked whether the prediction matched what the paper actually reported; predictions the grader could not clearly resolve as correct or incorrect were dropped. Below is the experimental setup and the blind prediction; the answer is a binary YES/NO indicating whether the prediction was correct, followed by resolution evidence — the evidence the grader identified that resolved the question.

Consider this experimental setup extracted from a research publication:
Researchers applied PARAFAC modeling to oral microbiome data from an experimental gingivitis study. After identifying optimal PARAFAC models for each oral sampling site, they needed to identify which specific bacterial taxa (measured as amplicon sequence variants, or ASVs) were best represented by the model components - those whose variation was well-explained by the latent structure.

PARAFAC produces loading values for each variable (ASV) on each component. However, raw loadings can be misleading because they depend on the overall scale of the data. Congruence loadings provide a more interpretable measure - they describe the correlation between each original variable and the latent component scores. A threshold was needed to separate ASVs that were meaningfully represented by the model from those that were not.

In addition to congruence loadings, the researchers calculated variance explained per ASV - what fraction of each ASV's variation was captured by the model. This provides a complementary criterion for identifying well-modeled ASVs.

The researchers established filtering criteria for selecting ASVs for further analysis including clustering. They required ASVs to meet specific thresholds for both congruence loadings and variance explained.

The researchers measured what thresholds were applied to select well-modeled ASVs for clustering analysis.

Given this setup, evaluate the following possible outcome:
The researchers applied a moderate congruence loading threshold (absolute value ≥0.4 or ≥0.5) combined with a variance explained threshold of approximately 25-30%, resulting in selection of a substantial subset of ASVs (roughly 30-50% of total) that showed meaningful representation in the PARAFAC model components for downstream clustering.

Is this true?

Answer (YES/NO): NO